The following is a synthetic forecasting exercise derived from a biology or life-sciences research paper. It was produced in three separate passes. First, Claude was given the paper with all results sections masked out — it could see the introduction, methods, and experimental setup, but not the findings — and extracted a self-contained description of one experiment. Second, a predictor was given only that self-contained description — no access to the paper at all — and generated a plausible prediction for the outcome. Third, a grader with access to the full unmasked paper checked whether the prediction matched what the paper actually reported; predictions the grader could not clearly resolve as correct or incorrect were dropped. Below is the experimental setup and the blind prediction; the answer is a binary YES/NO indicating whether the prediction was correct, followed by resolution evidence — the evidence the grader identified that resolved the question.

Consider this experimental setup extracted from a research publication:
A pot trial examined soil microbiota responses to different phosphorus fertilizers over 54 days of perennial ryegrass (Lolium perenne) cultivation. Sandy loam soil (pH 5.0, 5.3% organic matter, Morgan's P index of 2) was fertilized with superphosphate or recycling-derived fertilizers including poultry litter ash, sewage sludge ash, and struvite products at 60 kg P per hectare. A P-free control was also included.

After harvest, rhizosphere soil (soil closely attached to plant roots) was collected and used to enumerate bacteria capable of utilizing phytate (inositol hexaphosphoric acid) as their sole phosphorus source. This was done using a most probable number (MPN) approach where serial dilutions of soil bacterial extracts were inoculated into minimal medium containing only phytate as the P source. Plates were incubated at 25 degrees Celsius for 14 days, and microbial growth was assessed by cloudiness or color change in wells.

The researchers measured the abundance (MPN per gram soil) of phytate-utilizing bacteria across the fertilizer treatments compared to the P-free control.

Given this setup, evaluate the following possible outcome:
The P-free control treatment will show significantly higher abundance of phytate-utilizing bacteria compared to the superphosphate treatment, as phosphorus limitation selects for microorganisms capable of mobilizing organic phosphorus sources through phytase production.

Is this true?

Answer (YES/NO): NO